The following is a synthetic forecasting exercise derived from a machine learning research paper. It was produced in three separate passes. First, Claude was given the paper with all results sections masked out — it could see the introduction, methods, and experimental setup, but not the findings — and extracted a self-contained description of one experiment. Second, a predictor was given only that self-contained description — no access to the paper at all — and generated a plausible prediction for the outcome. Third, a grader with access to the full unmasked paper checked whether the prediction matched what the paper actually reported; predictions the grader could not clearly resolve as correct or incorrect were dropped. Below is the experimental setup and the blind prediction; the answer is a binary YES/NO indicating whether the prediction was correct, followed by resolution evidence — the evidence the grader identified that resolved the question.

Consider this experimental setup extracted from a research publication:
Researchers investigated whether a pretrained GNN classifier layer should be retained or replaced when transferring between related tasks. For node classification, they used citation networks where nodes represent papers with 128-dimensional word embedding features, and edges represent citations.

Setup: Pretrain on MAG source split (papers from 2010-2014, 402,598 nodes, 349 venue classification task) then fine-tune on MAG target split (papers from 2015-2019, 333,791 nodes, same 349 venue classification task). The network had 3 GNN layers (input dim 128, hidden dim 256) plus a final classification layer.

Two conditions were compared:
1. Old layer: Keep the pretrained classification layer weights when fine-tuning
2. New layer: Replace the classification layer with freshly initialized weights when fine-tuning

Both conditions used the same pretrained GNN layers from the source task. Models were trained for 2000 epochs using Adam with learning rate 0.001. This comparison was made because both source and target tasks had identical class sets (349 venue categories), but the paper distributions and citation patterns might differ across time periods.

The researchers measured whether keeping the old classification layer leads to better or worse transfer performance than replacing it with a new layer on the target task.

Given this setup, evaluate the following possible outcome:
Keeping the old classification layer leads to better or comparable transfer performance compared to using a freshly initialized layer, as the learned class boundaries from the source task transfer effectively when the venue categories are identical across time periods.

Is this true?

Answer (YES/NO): YES